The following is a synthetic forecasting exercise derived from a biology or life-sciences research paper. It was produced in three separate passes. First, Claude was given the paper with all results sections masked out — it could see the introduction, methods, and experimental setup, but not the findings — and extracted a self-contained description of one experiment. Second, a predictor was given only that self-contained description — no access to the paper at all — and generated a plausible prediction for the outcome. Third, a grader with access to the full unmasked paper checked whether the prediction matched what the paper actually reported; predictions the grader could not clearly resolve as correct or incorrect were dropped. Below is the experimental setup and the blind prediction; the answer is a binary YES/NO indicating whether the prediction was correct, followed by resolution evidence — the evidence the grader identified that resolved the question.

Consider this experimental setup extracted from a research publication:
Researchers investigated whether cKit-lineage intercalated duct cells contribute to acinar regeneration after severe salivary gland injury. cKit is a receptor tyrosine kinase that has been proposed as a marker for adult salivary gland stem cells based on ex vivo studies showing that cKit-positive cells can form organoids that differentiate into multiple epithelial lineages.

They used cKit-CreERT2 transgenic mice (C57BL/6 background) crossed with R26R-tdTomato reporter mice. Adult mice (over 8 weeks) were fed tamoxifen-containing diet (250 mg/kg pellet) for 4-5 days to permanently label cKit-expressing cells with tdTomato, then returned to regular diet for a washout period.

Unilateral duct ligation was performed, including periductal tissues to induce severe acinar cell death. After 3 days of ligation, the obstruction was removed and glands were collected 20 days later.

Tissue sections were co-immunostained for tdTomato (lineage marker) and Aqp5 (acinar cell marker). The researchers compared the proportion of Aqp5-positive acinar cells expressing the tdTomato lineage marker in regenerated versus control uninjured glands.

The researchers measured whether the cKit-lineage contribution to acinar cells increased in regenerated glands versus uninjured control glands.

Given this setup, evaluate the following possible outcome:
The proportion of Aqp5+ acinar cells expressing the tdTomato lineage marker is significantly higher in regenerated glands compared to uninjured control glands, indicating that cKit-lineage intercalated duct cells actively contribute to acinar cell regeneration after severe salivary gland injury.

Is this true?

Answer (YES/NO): YES